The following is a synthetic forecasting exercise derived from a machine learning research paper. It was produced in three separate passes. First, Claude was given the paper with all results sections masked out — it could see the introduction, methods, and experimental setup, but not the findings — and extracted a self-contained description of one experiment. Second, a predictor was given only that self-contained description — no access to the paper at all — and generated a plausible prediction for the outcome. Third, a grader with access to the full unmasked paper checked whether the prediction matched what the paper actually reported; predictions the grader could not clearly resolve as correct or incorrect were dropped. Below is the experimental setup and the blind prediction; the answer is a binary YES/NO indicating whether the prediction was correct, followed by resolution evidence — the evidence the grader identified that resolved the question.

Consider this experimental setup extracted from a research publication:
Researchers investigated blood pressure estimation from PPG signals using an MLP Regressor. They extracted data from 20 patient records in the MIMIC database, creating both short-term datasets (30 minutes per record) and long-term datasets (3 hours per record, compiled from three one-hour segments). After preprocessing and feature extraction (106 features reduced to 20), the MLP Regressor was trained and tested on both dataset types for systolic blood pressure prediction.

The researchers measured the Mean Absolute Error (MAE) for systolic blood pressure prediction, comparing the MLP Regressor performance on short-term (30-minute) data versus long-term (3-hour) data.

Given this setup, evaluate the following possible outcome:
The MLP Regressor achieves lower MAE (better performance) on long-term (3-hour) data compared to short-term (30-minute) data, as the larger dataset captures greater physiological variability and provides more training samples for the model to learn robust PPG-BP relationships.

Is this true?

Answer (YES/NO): NO